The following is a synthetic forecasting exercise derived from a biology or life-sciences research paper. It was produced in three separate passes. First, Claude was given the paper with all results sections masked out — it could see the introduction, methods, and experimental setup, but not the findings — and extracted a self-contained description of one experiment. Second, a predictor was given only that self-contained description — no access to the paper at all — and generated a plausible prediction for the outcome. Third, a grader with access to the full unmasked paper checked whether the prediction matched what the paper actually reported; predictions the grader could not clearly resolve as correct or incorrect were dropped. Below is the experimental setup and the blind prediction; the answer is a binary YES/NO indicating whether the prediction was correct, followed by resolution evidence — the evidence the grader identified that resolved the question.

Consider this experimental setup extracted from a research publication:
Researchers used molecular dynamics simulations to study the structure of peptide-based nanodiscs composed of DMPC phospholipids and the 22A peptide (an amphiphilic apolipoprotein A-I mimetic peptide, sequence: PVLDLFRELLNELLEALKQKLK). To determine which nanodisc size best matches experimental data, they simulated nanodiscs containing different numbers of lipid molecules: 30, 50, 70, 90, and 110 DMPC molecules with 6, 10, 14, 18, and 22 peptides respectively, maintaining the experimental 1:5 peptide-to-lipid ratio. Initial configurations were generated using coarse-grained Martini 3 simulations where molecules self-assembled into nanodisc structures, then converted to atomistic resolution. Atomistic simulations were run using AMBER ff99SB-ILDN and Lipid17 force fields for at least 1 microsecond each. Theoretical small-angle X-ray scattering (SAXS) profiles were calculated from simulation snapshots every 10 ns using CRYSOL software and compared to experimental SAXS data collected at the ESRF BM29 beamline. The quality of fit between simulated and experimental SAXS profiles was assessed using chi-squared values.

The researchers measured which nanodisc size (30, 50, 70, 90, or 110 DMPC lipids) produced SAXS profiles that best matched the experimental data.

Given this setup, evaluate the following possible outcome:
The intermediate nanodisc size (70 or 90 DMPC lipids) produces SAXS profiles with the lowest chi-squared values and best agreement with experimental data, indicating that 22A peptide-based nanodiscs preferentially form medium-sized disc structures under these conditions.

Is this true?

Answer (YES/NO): YES